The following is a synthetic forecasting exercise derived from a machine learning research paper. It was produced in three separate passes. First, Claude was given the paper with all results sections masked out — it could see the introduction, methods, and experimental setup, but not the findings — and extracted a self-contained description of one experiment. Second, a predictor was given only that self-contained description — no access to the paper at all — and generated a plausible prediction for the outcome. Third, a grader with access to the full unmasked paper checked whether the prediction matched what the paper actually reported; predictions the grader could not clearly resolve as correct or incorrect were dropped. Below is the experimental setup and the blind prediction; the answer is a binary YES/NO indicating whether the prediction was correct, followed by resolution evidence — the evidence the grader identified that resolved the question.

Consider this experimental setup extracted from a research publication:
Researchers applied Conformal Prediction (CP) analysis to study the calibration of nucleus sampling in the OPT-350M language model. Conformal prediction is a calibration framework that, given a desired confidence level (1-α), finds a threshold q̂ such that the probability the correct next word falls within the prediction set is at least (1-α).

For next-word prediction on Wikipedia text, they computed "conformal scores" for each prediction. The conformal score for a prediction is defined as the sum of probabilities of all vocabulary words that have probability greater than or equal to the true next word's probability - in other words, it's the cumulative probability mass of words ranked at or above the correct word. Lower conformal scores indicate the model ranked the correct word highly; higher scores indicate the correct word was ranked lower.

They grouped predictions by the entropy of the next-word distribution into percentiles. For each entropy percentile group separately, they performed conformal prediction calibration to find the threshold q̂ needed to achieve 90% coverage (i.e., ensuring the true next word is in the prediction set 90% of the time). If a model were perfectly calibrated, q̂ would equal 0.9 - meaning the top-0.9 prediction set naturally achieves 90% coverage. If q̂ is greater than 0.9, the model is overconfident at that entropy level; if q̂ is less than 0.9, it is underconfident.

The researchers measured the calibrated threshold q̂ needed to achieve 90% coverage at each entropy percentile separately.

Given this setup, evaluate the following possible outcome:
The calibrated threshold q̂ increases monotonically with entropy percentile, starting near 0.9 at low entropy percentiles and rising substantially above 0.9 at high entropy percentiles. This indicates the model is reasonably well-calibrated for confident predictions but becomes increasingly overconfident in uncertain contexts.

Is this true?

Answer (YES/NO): NO